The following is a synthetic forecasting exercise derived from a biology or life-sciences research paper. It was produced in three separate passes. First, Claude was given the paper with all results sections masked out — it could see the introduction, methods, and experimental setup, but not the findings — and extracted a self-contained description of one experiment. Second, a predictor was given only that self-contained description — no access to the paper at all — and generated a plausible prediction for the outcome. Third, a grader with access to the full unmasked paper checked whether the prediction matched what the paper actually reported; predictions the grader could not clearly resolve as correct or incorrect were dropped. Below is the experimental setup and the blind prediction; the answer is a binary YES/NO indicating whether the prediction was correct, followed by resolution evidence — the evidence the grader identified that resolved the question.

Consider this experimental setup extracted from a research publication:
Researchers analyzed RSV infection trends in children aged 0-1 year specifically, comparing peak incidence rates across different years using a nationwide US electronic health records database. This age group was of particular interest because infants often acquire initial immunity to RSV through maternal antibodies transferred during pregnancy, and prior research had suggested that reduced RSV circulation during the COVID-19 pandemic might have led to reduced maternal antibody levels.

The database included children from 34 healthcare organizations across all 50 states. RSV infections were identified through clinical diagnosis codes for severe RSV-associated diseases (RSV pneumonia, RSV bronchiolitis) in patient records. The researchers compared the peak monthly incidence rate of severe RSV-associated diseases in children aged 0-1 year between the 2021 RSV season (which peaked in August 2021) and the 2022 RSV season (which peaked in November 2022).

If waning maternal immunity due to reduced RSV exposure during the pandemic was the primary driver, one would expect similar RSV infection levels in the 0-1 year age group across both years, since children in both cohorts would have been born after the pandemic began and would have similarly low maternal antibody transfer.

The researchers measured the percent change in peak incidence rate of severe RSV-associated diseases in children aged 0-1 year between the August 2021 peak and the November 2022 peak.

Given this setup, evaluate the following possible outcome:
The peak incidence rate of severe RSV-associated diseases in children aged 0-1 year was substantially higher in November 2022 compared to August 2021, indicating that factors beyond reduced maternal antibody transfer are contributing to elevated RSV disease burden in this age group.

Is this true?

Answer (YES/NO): YES